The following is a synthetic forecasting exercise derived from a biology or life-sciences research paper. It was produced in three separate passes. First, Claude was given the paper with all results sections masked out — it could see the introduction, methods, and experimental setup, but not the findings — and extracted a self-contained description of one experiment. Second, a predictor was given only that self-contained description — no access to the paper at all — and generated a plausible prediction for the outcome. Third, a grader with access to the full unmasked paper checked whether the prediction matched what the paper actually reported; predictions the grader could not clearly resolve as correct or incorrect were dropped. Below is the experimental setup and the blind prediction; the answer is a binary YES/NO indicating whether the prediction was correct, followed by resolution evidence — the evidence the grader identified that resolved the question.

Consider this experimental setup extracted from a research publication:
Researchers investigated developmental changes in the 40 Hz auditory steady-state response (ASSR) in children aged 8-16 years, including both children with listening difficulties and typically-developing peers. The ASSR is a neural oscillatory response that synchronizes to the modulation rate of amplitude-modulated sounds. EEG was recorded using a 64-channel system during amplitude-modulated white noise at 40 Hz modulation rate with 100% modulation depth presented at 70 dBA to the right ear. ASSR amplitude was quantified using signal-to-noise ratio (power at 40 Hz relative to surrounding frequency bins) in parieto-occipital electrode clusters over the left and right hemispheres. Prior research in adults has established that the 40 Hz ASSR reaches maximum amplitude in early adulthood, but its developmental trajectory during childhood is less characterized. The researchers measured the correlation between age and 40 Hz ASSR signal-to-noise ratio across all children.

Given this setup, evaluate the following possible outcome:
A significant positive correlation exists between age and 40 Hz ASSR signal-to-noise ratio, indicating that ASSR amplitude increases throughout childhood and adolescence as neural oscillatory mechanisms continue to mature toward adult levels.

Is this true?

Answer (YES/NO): NO